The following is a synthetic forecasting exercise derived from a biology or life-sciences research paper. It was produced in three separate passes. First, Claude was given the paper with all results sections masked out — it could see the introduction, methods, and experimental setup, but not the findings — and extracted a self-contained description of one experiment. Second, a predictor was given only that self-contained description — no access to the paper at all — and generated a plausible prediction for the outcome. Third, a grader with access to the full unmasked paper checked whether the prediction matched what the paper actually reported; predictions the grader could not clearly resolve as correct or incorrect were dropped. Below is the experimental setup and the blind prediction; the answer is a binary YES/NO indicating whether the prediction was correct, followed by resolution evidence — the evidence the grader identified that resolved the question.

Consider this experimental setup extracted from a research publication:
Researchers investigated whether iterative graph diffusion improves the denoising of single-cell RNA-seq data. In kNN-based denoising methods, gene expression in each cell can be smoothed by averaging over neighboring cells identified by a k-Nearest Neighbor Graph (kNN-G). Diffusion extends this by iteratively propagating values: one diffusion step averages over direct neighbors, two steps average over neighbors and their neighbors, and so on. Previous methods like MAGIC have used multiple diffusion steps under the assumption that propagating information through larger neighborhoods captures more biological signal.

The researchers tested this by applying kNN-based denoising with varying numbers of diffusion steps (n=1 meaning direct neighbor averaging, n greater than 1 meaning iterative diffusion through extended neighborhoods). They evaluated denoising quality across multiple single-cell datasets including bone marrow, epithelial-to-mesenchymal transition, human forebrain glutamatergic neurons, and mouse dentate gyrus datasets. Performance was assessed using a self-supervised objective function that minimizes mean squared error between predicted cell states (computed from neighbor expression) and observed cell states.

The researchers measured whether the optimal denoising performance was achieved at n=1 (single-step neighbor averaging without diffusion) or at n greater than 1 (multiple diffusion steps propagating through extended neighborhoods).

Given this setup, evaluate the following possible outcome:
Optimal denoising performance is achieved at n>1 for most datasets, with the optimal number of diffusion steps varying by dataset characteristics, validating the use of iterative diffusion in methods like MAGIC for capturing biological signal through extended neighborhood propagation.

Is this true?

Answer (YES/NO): NO